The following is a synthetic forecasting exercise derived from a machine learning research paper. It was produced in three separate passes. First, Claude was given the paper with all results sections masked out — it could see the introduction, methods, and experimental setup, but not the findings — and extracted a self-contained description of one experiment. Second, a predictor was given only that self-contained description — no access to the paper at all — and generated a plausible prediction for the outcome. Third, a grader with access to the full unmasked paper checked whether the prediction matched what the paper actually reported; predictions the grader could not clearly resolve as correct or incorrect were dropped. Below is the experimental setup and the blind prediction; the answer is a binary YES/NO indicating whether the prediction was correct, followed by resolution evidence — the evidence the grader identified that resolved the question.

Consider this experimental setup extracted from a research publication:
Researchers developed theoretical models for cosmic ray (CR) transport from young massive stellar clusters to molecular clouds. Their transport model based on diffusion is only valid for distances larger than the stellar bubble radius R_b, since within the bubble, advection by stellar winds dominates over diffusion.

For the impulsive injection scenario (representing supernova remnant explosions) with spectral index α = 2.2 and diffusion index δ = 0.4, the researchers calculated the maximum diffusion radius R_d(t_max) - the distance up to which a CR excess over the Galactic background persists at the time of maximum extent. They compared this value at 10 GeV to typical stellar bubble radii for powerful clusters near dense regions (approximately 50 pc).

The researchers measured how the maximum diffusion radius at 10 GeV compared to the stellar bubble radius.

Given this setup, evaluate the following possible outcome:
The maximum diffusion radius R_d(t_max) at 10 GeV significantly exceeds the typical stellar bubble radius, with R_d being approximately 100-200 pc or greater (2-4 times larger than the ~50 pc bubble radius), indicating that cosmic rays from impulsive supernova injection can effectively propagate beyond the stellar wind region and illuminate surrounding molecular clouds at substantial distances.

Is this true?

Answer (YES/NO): NO